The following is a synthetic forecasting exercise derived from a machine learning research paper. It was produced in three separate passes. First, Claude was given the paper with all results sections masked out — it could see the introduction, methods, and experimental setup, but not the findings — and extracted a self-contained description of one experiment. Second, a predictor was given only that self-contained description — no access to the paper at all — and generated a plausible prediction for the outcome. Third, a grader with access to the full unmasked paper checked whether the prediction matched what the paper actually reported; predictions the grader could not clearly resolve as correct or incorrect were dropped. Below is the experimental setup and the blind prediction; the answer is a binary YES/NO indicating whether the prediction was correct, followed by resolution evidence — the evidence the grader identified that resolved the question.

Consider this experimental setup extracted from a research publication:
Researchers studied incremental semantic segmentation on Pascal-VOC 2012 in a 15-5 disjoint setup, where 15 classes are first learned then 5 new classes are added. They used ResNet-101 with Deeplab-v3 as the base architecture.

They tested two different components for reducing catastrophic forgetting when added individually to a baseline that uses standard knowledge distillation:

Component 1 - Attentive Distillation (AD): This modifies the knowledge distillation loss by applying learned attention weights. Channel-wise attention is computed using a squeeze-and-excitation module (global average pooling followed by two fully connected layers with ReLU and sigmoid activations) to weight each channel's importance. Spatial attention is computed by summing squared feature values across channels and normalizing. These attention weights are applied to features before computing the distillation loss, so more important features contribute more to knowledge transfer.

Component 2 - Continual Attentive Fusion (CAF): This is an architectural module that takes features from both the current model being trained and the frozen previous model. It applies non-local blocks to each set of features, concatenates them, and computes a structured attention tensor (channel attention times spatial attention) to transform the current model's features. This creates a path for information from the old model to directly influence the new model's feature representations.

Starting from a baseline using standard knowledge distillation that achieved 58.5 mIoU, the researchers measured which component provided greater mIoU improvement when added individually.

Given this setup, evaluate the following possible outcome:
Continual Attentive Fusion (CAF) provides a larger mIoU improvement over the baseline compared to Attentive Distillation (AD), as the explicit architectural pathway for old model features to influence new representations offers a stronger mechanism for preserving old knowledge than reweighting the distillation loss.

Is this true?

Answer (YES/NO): YES